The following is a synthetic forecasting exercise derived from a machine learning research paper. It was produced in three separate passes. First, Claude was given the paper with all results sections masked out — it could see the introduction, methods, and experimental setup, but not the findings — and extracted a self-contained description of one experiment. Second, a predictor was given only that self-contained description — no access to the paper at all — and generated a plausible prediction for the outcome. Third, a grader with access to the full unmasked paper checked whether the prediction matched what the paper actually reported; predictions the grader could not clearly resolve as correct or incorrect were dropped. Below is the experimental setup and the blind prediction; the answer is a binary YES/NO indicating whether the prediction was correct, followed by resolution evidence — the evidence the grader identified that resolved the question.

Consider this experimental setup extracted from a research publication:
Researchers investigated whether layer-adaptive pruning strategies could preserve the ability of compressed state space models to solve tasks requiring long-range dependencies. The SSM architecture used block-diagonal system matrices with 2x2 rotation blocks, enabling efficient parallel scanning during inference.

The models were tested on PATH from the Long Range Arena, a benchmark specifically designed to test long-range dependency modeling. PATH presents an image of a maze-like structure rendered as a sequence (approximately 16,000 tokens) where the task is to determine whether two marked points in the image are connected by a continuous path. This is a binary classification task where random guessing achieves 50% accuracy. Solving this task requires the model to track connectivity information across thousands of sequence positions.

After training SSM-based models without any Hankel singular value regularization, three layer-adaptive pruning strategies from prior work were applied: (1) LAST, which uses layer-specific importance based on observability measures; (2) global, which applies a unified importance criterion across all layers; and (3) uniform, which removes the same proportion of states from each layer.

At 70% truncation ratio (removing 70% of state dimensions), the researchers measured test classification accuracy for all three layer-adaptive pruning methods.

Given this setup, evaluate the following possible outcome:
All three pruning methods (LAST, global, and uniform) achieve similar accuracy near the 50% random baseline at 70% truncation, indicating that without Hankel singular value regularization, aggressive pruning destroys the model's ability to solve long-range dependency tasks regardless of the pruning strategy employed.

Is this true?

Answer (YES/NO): YES